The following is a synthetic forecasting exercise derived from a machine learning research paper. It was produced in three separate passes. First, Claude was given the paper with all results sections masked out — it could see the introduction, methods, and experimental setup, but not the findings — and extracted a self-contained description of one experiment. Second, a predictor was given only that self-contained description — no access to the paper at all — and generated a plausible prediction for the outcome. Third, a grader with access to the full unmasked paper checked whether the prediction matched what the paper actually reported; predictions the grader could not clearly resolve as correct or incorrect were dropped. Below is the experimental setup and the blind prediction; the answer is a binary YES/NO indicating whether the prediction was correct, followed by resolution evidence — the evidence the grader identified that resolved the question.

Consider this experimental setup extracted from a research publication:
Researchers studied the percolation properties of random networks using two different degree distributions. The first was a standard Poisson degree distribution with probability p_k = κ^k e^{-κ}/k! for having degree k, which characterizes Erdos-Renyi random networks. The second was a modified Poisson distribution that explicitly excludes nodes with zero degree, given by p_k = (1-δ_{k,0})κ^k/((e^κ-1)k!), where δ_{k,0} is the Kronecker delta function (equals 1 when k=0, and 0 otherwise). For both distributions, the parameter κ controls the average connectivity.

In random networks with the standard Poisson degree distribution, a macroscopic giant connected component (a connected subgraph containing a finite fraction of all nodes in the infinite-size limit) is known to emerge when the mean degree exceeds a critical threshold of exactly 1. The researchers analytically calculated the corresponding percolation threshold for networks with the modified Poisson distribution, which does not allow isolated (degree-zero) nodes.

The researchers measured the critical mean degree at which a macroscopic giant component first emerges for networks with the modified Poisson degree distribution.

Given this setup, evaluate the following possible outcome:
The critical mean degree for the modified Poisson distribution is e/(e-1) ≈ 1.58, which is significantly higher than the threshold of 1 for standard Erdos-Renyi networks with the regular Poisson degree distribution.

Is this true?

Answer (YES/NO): YES